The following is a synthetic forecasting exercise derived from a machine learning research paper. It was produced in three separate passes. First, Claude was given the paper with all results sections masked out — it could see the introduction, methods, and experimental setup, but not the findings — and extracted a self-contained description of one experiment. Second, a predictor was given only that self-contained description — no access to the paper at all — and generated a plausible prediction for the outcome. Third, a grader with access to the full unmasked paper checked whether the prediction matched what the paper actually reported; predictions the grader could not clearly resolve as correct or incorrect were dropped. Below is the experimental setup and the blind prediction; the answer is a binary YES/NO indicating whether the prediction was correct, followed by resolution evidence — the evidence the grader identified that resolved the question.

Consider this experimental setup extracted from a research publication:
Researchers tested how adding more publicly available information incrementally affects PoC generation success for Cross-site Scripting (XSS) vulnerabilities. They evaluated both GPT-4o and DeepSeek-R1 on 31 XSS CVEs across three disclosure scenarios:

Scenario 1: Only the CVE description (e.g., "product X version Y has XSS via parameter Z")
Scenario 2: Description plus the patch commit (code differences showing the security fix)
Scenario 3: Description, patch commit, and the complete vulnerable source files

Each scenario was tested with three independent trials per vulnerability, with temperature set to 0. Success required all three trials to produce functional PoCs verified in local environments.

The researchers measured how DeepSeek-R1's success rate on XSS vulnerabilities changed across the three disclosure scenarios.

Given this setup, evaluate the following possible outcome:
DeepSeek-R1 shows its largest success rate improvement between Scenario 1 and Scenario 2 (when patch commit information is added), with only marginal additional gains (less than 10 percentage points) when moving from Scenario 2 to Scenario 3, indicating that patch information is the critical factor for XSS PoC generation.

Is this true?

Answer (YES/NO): YES